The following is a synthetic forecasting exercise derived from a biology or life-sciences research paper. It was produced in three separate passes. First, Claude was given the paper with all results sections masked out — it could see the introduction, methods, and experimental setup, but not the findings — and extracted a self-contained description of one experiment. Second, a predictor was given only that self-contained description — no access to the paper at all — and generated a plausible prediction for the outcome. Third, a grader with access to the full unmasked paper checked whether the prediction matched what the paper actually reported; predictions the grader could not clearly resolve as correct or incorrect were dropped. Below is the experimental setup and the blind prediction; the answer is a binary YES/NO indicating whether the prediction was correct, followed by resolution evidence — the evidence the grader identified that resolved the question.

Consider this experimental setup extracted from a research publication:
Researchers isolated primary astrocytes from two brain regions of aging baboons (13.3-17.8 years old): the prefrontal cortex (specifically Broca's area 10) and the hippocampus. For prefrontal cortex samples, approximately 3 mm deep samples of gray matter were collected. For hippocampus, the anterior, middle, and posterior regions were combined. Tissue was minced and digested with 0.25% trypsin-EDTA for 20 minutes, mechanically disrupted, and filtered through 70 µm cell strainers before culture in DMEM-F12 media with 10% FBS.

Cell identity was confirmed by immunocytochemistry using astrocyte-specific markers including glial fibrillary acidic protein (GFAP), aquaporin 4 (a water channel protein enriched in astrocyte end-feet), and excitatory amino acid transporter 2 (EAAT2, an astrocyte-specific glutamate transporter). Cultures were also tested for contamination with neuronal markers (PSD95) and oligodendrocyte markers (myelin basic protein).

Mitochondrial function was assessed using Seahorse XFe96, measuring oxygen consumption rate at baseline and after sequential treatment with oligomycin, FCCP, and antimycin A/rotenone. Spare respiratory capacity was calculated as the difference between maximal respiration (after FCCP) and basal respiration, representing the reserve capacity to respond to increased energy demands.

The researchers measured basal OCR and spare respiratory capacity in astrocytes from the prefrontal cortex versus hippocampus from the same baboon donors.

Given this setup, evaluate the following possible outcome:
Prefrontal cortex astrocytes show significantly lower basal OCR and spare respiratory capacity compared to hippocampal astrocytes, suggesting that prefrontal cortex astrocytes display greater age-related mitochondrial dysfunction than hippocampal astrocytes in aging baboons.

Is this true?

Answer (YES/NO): NO